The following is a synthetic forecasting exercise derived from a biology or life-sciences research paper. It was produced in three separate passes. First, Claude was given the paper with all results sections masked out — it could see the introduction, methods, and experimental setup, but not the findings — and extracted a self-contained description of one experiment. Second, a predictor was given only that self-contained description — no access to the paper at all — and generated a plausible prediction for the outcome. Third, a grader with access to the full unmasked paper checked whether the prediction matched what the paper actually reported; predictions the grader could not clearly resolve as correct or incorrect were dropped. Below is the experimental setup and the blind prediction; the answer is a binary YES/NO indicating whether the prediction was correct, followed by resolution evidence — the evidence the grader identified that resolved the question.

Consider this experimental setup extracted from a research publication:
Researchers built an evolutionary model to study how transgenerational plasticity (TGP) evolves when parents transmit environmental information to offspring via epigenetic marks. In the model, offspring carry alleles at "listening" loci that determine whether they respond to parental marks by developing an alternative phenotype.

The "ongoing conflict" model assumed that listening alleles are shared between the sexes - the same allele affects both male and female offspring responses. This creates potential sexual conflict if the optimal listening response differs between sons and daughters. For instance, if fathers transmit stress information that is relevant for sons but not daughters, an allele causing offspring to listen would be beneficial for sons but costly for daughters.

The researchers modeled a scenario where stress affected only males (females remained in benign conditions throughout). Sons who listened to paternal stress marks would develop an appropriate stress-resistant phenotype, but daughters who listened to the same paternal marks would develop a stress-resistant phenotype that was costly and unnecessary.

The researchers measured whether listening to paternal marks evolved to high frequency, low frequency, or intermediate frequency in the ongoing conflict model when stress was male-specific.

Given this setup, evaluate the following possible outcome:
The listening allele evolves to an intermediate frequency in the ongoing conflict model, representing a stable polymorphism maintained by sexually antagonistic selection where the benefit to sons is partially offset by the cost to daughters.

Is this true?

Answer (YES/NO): NO